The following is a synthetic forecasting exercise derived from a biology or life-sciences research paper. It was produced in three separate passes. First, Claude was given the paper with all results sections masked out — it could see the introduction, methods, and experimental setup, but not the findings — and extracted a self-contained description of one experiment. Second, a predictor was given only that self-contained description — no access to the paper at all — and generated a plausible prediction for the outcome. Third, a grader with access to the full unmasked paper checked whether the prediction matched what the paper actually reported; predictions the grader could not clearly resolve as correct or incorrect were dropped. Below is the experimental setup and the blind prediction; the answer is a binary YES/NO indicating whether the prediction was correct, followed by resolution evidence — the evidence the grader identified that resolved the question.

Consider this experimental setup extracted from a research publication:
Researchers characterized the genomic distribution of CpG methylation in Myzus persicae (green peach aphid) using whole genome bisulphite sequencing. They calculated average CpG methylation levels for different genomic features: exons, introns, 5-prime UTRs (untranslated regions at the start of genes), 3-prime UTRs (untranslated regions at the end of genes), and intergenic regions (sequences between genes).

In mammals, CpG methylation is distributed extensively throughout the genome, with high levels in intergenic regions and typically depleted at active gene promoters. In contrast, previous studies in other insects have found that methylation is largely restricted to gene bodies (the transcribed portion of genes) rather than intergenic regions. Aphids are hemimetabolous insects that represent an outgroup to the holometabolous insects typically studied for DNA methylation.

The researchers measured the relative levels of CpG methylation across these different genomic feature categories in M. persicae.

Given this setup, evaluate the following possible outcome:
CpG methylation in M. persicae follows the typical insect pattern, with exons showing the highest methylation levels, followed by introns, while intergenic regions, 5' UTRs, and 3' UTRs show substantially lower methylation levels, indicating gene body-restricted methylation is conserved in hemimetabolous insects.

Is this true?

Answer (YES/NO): NO